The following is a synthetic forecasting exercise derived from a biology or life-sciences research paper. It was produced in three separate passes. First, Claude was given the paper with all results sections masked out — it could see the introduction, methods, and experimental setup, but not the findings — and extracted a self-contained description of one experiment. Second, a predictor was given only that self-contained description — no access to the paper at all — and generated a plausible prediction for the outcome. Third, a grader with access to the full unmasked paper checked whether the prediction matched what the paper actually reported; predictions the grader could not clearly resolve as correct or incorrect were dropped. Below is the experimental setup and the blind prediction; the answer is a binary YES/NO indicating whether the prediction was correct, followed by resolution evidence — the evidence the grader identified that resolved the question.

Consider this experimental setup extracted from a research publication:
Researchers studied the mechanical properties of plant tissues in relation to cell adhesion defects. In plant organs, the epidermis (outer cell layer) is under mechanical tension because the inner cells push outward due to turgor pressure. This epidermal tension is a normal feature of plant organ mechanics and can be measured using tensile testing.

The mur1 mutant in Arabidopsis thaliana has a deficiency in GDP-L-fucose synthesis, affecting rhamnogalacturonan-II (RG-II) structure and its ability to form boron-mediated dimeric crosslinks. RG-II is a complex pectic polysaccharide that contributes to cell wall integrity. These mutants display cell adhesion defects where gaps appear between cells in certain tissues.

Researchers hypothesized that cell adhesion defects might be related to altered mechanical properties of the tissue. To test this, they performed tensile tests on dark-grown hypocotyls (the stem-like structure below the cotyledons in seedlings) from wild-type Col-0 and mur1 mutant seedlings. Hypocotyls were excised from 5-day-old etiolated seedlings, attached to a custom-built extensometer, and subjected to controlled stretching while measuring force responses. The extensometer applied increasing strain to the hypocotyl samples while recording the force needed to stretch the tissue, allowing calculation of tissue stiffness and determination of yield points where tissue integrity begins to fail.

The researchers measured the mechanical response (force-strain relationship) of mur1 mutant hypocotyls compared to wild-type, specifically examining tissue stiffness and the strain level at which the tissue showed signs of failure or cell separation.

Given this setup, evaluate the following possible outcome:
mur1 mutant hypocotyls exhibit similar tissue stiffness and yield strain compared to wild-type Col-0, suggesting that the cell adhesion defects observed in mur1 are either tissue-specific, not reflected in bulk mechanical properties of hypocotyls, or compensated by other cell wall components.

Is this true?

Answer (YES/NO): NO